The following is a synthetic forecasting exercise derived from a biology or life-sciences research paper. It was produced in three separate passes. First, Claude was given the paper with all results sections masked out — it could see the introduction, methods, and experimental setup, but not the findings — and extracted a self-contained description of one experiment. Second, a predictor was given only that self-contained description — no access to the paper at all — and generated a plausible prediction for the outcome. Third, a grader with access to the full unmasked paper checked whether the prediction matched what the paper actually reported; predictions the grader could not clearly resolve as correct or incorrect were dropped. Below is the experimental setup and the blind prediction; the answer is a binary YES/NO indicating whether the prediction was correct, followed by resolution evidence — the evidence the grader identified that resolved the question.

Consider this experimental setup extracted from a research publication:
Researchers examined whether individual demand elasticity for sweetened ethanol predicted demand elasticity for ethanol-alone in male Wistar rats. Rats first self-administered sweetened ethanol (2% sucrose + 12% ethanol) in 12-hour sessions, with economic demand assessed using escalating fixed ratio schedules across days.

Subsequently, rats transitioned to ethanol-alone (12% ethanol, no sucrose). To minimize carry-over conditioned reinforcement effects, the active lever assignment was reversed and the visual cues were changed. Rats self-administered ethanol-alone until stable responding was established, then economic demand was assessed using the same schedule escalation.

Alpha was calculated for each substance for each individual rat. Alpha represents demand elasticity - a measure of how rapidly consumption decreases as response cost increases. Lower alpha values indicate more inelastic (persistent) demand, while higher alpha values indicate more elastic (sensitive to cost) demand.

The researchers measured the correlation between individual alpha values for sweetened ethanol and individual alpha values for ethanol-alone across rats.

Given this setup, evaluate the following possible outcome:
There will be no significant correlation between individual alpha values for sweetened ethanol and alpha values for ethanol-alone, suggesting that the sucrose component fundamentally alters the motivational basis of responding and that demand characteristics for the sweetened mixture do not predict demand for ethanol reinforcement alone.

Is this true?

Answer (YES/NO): NO